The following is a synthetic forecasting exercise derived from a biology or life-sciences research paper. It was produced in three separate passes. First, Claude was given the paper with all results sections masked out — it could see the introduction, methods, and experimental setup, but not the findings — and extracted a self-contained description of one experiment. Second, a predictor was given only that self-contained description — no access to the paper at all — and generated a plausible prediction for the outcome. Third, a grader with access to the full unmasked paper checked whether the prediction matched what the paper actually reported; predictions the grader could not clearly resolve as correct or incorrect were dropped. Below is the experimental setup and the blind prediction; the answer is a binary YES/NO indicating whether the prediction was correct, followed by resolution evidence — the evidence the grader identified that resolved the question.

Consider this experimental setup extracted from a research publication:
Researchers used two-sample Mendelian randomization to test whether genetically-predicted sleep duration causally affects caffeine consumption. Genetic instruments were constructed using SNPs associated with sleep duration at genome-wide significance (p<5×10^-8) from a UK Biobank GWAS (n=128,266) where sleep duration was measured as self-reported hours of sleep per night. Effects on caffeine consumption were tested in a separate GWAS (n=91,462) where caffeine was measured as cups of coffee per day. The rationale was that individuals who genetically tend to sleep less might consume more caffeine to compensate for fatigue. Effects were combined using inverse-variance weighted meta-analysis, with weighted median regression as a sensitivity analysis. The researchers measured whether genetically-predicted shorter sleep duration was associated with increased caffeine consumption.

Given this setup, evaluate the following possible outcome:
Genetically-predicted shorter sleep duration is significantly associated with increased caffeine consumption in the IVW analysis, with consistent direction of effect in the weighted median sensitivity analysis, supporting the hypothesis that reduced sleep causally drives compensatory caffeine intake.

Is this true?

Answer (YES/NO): NO